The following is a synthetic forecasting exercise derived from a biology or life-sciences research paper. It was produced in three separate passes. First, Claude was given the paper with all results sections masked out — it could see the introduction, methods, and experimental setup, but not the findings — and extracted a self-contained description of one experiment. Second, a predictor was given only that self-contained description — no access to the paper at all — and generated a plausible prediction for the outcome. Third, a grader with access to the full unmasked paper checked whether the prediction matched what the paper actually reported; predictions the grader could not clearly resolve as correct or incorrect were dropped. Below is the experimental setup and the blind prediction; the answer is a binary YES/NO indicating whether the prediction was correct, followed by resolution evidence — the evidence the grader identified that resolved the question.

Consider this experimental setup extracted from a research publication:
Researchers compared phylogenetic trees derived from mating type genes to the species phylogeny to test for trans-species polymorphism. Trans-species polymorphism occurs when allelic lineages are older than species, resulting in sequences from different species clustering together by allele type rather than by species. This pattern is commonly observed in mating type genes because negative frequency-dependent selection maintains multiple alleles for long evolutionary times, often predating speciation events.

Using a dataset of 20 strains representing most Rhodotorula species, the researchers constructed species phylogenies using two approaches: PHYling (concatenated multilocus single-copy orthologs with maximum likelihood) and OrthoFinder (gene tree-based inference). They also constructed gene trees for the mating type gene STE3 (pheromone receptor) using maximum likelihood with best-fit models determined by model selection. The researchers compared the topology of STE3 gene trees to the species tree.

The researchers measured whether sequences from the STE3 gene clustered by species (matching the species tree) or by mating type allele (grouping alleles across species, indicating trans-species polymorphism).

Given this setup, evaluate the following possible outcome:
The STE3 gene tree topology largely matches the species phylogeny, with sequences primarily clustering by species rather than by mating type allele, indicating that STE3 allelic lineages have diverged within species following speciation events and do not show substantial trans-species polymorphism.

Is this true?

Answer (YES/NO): NO